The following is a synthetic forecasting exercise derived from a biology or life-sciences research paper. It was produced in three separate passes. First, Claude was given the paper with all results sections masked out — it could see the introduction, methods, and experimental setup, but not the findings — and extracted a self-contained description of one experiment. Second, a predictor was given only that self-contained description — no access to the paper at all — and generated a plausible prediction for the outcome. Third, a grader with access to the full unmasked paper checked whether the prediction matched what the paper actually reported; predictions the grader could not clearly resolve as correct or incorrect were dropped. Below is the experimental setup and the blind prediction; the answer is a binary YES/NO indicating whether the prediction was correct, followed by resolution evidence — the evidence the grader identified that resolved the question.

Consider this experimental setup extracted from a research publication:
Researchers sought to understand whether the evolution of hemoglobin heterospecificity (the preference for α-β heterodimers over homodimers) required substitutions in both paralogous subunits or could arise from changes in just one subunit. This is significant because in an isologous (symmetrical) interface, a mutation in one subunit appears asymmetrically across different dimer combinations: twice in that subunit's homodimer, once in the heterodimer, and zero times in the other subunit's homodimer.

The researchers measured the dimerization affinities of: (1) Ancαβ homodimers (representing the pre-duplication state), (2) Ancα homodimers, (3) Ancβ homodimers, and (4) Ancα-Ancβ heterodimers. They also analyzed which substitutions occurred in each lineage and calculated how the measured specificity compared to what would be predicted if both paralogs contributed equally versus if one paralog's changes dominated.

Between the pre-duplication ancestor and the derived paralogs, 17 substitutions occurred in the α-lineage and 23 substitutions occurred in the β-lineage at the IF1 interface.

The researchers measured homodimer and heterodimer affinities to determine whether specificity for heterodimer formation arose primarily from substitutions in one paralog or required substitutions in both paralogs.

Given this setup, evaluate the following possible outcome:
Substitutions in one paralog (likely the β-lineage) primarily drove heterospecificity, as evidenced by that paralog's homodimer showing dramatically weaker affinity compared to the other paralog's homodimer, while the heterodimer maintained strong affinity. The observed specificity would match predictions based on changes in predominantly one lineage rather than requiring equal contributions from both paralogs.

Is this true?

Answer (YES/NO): NO